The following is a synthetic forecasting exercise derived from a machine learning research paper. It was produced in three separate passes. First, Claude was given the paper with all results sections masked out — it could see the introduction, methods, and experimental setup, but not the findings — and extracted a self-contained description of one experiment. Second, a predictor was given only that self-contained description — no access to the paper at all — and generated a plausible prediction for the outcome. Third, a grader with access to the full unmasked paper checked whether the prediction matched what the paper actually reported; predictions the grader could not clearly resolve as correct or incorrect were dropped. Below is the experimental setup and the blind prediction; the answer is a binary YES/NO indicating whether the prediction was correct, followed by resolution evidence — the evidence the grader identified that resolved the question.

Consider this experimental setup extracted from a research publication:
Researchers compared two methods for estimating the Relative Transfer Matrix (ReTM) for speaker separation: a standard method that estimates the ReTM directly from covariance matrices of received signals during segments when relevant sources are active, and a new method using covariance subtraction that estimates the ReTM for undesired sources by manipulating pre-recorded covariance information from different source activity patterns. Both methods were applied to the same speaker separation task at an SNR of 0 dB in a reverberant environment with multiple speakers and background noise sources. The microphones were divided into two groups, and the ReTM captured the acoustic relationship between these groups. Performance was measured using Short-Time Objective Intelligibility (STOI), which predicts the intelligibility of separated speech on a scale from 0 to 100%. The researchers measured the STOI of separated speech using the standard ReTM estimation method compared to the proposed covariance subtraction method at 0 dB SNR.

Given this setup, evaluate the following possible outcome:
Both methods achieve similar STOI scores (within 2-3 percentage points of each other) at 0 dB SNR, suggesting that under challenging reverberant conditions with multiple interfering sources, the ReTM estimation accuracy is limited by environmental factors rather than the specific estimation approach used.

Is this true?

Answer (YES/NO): YES